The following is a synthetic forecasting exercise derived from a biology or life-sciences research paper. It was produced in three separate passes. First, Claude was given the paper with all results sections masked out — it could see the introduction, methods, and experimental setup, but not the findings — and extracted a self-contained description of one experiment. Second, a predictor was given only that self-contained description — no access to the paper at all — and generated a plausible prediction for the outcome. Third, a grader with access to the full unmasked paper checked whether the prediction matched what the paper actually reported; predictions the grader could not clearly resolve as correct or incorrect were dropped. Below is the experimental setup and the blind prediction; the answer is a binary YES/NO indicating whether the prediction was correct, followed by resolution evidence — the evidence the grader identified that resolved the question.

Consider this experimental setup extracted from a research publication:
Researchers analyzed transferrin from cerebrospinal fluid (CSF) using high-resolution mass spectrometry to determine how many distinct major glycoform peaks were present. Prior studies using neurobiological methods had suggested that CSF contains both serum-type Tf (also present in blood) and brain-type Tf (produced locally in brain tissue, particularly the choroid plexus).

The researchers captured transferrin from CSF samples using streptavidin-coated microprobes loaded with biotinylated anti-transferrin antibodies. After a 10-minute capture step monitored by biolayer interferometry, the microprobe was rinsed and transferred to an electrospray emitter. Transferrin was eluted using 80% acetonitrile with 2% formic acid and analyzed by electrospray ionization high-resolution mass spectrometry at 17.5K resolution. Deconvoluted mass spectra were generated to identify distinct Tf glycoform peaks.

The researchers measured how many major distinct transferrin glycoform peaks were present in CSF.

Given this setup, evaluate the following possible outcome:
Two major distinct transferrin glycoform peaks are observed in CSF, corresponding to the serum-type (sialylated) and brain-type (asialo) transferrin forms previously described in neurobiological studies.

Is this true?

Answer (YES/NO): YES